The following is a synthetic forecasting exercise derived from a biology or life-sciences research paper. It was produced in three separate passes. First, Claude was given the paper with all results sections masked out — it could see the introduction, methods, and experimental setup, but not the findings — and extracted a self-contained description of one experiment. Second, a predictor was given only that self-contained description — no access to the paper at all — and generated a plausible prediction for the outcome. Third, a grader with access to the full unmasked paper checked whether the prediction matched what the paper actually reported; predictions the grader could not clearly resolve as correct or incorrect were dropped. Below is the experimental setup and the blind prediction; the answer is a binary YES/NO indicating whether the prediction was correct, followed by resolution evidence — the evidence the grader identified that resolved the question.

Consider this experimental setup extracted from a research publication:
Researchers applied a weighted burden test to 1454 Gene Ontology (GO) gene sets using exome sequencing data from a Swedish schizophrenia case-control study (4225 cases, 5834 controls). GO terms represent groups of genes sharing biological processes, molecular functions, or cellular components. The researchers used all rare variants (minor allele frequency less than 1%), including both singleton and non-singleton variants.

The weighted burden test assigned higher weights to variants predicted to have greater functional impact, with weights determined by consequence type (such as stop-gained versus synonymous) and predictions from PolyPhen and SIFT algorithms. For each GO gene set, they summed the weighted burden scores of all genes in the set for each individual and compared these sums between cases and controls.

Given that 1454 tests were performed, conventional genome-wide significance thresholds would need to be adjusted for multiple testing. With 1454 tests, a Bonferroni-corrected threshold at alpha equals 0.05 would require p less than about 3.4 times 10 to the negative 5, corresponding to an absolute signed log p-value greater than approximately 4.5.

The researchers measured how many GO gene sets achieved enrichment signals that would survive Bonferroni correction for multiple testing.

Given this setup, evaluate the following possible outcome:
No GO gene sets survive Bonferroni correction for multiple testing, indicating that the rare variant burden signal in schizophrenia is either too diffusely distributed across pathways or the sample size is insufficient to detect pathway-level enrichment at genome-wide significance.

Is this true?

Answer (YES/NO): NO